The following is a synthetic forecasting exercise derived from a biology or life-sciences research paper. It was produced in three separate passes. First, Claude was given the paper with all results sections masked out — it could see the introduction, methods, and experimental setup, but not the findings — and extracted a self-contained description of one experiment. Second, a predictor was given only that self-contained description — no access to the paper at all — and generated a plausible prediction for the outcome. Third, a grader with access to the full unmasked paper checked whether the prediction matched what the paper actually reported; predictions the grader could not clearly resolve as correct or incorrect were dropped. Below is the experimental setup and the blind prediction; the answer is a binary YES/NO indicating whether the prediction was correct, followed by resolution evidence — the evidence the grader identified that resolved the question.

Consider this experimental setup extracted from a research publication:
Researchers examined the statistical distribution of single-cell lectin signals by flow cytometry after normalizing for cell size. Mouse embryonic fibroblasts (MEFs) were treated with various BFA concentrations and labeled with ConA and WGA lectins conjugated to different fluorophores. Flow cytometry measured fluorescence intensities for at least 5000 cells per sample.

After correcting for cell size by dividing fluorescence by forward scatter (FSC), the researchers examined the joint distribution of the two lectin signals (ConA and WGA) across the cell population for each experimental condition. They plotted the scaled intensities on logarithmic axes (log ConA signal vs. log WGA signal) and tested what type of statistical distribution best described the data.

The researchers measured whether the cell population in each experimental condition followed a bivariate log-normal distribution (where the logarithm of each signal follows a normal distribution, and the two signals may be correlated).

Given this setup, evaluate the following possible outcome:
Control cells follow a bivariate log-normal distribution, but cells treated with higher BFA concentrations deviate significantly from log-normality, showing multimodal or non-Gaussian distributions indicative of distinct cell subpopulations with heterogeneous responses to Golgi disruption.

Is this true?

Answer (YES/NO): NO